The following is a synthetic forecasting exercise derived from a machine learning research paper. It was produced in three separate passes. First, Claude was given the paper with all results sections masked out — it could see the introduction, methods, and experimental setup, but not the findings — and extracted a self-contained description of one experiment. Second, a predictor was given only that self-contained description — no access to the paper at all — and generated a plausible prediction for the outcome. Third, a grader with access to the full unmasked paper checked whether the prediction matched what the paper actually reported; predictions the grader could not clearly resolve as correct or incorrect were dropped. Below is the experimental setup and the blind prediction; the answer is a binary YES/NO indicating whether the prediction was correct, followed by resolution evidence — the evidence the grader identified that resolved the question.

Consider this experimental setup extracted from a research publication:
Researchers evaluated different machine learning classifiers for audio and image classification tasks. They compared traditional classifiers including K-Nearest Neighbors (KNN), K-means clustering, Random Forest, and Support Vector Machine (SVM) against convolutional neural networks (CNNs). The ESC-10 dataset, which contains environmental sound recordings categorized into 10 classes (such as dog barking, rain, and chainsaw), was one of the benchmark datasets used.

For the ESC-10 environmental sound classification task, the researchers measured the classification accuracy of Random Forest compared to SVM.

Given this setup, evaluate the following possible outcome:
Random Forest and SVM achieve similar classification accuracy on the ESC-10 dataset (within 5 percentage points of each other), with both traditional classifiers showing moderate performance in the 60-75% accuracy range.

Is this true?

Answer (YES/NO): NO